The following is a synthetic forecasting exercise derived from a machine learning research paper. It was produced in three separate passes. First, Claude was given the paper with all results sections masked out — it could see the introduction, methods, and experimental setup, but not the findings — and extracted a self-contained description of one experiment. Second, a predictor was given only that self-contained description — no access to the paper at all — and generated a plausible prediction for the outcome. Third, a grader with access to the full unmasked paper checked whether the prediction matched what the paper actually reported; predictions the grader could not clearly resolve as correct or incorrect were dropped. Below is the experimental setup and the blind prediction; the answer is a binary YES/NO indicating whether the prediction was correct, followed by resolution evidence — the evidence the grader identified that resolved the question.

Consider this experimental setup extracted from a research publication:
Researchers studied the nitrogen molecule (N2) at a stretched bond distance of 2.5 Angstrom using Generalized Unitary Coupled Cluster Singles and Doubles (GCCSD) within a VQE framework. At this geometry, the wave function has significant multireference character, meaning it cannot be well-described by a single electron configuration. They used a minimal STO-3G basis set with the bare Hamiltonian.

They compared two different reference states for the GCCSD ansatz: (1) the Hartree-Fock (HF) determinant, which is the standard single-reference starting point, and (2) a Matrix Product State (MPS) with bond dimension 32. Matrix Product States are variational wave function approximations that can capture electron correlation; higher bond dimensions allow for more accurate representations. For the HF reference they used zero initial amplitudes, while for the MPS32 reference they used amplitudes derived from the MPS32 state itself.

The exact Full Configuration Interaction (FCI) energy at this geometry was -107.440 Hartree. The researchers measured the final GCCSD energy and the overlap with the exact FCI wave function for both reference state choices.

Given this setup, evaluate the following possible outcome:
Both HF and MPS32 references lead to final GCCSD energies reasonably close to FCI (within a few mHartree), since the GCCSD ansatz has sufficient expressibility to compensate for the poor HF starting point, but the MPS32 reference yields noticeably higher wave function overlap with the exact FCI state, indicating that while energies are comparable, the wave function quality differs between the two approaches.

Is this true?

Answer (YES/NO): YES